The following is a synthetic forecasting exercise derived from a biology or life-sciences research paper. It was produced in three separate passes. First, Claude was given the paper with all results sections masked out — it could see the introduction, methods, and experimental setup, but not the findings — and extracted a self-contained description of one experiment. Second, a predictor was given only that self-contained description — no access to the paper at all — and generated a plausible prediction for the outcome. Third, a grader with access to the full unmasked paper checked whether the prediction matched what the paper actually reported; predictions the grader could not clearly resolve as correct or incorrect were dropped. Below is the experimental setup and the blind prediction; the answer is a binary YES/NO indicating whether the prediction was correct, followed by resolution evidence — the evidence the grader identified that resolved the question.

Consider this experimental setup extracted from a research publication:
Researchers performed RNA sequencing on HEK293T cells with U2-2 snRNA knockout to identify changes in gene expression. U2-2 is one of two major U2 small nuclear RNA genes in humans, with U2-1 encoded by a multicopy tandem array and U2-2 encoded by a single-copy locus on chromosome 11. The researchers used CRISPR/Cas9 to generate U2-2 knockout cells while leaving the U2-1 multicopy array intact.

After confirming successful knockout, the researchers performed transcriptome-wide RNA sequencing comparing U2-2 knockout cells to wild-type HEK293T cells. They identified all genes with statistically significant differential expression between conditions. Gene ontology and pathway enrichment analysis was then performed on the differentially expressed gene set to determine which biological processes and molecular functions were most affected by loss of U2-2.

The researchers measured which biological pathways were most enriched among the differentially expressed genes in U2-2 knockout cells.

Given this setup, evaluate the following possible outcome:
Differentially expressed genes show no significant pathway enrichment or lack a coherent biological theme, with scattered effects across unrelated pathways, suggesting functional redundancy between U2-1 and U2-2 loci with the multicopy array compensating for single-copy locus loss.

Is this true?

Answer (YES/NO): NO